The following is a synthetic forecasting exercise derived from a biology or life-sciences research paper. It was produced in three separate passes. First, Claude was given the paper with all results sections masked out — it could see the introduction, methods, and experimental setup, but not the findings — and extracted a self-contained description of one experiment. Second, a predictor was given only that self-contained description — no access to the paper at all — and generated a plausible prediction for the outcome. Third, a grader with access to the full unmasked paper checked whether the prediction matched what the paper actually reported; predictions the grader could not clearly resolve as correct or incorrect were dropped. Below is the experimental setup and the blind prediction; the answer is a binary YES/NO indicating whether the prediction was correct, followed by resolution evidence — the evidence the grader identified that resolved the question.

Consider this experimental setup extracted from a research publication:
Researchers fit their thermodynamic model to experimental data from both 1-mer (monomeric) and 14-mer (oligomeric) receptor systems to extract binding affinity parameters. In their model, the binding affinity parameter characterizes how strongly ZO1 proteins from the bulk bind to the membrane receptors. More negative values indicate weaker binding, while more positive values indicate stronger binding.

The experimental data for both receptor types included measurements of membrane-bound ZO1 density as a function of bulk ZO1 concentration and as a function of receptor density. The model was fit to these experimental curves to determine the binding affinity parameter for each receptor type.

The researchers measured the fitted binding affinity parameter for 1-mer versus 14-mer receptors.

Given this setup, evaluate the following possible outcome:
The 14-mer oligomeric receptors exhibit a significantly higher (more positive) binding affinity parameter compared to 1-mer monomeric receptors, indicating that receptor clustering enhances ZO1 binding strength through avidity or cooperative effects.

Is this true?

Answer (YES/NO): YES